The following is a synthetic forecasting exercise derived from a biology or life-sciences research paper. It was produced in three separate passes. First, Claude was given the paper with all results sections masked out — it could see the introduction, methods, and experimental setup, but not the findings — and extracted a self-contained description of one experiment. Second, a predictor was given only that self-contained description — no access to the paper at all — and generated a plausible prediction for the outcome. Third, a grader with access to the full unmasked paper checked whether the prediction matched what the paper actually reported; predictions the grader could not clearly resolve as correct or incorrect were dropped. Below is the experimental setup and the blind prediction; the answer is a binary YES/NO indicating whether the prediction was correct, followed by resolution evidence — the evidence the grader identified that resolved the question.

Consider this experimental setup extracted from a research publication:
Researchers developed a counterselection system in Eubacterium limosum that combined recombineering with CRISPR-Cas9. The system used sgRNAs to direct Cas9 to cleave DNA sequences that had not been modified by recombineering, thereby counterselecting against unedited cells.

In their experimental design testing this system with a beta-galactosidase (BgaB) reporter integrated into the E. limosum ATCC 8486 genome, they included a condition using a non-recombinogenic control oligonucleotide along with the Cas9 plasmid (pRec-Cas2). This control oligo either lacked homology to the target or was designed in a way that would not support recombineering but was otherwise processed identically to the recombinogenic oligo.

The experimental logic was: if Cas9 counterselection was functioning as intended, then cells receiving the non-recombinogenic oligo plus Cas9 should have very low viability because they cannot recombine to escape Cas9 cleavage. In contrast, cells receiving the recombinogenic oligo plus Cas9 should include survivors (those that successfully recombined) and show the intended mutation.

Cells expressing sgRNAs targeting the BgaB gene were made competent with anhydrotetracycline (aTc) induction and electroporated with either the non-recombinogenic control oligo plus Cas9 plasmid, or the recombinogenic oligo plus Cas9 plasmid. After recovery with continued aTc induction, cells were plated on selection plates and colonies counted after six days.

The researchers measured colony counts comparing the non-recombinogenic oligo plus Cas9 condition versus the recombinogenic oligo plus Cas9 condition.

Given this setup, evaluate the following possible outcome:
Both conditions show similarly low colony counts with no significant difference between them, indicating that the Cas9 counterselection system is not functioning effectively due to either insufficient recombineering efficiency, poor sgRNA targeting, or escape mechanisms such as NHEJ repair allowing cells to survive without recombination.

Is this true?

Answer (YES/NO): NO